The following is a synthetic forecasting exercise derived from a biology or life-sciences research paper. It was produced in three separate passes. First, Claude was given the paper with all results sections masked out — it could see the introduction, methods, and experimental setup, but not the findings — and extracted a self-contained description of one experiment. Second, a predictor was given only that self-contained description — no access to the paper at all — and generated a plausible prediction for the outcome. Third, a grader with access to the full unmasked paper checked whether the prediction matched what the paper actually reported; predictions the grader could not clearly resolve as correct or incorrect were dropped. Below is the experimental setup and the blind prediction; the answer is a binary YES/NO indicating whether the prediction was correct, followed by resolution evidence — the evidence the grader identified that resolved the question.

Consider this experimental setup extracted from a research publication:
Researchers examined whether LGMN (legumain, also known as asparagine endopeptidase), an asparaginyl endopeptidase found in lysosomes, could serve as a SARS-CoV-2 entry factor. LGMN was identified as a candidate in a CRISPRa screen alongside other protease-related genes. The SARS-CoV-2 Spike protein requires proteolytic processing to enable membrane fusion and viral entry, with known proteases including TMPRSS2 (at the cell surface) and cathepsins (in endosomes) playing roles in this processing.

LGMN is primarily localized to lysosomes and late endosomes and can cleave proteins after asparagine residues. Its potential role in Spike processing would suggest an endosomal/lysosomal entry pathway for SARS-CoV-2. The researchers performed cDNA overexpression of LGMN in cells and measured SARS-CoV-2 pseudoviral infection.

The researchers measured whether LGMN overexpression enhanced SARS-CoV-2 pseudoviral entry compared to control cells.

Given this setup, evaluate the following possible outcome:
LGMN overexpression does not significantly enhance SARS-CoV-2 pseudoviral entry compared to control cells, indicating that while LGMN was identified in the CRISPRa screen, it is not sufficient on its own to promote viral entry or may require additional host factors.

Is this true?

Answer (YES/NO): NO